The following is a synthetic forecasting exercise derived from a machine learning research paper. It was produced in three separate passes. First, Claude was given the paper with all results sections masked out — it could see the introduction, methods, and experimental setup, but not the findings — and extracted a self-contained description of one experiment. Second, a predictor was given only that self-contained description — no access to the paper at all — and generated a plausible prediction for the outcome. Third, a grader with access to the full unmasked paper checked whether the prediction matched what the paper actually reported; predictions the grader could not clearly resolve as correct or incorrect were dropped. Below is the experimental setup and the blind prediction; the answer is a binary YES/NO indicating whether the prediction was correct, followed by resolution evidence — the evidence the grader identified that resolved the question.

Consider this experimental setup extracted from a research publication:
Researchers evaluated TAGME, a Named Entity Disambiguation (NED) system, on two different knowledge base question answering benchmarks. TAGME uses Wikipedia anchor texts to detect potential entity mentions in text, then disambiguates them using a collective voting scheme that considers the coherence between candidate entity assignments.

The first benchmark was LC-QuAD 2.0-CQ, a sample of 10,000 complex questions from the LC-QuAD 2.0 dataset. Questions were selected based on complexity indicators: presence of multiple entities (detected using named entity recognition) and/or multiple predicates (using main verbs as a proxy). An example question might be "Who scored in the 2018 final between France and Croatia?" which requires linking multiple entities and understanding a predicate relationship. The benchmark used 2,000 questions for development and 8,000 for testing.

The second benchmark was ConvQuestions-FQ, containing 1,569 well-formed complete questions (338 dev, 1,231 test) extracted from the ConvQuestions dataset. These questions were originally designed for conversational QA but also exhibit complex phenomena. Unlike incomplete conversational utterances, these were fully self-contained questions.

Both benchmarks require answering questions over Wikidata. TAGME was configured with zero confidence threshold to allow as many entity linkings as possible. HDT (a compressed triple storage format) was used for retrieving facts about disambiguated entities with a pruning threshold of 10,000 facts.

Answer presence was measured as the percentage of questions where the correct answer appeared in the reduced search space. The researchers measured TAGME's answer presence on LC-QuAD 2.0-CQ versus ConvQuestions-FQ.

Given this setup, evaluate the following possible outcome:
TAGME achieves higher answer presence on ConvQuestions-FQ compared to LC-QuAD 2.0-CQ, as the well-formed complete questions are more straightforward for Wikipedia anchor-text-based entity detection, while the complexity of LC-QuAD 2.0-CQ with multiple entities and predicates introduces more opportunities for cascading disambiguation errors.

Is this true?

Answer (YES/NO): NO